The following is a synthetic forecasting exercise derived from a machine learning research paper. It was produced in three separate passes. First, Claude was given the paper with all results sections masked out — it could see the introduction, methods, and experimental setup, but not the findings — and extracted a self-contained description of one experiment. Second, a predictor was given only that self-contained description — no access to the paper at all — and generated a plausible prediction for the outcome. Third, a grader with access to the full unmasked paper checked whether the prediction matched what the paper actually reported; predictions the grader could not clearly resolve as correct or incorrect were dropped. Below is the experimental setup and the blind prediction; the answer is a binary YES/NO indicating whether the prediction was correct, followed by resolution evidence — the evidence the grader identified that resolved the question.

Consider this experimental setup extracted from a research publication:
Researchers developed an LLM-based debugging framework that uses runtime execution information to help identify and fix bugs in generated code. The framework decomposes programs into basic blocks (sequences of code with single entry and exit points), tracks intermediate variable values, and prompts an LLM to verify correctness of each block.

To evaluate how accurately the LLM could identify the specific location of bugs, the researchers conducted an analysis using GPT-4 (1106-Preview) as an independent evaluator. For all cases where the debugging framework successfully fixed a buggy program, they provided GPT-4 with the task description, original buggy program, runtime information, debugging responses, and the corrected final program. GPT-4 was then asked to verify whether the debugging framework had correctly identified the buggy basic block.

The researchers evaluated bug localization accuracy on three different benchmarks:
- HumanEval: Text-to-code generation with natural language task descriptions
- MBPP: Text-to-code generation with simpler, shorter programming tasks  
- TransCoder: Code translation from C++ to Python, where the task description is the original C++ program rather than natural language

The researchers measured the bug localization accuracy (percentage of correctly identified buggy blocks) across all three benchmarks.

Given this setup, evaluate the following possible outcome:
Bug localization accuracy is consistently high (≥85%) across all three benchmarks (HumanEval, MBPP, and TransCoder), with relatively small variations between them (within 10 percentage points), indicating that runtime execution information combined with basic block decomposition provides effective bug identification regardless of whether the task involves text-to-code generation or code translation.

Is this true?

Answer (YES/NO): YES